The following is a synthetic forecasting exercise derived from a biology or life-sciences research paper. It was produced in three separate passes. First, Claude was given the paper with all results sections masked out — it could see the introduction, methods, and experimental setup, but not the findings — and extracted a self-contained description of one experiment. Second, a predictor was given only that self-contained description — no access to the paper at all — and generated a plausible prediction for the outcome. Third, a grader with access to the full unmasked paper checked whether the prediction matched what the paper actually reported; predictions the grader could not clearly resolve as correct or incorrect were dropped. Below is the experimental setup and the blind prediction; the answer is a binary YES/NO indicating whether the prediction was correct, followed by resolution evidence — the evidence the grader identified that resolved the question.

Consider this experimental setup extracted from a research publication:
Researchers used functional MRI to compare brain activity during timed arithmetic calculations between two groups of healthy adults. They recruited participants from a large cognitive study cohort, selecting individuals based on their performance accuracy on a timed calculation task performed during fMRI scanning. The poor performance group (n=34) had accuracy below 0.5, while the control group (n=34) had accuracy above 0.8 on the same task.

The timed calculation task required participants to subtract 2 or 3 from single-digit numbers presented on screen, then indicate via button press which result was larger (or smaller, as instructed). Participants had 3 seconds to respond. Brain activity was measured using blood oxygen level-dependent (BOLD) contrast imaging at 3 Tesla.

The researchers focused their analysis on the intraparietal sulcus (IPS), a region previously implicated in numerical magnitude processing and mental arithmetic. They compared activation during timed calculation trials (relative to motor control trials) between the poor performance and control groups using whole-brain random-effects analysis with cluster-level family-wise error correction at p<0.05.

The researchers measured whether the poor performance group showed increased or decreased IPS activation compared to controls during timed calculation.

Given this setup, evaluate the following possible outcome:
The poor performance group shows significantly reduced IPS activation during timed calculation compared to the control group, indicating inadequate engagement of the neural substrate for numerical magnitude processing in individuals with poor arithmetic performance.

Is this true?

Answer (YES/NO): YES